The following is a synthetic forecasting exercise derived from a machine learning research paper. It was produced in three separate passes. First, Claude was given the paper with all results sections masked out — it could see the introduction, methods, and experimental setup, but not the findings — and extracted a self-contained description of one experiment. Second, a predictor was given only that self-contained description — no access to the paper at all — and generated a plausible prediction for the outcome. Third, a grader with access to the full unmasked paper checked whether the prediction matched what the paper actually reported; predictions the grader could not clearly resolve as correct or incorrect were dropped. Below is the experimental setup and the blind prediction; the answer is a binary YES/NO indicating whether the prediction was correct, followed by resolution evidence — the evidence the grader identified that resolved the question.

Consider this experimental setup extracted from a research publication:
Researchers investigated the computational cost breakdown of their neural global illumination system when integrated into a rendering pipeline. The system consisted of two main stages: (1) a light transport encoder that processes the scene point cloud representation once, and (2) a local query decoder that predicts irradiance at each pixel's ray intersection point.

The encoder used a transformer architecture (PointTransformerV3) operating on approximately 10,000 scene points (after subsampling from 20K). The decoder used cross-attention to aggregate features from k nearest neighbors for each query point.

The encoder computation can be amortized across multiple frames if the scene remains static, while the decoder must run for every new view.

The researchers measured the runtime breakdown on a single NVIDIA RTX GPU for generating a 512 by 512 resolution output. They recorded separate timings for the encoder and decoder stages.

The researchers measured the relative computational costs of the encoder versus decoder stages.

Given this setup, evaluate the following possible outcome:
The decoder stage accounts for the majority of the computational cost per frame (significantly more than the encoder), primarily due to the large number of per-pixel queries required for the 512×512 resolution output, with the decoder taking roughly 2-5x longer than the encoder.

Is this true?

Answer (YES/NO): NO